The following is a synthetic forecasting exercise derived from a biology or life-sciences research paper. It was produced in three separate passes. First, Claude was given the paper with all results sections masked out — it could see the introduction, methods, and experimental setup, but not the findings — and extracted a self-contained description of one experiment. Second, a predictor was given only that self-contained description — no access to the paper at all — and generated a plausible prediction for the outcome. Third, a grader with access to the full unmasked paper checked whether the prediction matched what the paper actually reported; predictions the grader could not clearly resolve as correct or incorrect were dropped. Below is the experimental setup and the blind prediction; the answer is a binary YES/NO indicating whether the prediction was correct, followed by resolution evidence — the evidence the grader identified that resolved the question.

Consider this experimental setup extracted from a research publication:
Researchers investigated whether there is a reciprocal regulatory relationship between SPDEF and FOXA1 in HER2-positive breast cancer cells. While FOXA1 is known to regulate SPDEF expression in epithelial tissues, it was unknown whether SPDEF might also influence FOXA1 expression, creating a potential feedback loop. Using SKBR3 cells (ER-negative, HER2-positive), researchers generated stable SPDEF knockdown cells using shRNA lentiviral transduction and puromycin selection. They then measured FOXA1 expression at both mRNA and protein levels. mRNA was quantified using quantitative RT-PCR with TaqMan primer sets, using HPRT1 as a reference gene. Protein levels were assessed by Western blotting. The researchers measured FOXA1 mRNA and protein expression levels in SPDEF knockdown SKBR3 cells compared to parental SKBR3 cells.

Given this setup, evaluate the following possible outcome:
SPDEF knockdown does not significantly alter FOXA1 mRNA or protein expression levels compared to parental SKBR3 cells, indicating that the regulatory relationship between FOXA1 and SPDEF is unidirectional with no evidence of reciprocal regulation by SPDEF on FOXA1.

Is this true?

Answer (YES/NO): NO